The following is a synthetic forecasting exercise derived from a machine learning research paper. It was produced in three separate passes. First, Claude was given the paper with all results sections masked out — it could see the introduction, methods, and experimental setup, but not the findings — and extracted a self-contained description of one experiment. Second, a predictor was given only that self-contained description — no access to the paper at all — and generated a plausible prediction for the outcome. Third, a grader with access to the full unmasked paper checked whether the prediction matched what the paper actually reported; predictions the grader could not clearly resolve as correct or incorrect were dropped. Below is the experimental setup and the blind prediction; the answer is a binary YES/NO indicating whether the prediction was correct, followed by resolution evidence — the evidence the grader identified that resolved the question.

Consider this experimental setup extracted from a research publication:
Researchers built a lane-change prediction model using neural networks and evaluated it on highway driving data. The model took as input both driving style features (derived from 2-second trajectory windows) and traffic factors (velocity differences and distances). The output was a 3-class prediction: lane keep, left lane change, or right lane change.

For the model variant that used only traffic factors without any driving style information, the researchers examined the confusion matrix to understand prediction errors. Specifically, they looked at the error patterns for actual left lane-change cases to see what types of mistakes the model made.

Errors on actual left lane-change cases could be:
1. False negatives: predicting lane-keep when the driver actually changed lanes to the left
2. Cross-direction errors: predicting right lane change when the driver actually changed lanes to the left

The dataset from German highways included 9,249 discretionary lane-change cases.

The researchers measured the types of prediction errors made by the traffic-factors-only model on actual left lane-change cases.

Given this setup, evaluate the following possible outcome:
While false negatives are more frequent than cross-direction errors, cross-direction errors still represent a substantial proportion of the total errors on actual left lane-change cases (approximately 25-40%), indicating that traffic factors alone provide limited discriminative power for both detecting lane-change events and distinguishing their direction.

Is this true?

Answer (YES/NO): NO